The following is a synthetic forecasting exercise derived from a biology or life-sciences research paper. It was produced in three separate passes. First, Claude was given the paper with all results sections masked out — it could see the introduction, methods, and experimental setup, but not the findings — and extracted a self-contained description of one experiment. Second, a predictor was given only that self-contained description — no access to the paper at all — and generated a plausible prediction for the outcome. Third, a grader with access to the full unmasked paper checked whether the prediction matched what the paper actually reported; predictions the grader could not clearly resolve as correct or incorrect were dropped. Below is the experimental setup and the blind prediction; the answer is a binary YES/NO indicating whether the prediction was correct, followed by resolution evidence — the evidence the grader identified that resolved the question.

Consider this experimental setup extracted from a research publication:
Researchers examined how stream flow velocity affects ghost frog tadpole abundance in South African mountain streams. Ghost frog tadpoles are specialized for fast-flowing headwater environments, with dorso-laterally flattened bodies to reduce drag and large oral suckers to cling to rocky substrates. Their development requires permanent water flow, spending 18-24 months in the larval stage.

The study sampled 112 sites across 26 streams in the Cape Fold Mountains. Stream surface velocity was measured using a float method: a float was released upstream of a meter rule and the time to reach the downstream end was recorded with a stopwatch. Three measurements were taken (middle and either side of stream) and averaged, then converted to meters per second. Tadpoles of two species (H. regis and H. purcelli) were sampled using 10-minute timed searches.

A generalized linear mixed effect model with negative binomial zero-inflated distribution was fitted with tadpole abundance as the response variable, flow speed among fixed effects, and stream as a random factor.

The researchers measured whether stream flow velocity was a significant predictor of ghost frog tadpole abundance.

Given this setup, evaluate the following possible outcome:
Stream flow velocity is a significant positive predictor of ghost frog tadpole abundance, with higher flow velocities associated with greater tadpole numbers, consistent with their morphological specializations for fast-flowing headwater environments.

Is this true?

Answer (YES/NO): NO